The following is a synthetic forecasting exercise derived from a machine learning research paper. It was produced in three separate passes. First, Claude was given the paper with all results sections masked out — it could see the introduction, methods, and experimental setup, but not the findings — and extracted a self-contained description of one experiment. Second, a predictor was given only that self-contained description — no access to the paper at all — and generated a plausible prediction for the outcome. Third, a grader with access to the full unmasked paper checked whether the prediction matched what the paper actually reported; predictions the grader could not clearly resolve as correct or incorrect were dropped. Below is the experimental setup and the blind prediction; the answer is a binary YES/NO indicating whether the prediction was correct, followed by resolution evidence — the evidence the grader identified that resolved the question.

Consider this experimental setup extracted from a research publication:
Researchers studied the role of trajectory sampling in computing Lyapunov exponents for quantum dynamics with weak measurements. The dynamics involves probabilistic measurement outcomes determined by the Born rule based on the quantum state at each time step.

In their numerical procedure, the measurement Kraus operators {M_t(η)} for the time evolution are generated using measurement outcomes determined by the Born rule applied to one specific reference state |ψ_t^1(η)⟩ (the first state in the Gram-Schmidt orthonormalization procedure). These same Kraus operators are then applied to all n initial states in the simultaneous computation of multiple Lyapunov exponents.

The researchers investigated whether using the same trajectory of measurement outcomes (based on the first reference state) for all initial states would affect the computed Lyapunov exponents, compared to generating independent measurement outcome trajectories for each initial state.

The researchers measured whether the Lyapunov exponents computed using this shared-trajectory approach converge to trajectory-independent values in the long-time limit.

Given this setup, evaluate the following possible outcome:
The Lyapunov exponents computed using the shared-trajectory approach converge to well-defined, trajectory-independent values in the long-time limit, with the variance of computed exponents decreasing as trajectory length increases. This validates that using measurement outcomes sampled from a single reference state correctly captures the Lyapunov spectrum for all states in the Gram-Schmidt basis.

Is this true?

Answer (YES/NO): YES